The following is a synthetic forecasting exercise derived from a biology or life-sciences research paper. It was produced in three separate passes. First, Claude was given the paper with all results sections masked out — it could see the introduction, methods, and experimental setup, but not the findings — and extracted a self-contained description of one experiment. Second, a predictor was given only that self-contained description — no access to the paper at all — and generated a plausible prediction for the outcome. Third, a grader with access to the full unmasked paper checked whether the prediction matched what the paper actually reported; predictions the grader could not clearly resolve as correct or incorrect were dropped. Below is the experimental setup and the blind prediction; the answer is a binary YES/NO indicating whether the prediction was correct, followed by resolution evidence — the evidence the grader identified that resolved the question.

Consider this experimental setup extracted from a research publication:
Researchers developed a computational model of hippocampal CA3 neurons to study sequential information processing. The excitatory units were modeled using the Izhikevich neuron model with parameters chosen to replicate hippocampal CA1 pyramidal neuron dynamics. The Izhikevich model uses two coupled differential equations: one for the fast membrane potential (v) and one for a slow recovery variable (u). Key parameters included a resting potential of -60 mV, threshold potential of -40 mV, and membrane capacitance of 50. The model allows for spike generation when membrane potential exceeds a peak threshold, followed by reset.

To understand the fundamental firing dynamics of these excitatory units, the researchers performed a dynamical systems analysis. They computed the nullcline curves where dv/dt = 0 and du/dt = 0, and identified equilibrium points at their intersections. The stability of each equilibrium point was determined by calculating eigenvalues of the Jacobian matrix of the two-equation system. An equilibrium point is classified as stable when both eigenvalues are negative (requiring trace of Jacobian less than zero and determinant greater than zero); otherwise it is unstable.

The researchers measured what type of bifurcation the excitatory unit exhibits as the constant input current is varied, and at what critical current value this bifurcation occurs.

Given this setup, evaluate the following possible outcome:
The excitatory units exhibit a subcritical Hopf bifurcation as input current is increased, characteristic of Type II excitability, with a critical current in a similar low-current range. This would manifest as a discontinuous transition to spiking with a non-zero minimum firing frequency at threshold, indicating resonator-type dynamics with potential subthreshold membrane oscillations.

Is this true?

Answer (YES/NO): NO